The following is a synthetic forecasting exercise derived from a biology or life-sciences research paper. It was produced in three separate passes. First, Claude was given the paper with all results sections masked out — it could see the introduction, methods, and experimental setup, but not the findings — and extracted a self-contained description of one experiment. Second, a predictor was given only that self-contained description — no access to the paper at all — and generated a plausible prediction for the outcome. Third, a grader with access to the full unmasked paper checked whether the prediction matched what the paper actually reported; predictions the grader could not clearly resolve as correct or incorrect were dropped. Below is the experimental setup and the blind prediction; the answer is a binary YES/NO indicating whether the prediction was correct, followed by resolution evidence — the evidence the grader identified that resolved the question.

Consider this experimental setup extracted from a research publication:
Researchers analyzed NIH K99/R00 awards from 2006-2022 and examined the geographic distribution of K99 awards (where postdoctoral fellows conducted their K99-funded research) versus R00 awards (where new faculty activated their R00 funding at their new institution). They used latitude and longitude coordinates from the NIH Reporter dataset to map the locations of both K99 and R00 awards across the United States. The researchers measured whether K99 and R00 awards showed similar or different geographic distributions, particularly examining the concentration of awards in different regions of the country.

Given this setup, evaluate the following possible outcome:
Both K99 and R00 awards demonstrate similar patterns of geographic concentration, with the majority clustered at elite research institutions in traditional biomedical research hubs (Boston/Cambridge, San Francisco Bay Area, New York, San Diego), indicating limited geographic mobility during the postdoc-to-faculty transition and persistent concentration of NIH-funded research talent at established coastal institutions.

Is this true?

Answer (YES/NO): NO